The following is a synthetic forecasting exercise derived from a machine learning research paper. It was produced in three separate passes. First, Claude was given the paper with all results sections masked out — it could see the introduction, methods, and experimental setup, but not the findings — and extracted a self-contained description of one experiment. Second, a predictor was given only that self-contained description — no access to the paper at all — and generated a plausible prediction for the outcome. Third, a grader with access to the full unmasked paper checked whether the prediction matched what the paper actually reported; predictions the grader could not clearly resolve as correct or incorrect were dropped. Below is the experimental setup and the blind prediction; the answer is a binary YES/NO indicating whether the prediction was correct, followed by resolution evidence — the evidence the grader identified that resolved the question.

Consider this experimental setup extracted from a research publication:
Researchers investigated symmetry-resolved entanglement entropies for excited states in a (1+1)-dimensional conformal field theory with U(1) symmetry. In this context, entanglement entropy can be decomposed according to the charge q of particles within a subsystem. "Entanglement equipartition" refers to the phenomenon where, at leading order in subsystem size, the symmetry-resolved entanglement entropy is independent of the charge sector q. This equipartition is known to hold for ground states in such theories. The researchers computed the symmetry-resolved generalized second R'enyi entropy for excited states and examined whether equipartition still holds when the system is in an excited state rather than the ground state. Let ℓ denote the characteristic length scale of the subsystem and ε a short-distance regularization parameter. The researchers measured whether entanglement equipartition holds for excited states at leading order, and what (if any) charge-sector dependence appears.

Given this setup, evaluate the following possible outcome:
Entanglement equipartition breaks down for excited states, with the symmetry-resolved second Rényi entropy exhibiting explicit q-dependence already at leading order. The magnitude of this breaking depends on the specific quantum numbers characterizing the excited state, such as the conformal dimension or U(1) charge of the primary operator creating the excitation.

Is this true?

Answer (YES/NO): NO